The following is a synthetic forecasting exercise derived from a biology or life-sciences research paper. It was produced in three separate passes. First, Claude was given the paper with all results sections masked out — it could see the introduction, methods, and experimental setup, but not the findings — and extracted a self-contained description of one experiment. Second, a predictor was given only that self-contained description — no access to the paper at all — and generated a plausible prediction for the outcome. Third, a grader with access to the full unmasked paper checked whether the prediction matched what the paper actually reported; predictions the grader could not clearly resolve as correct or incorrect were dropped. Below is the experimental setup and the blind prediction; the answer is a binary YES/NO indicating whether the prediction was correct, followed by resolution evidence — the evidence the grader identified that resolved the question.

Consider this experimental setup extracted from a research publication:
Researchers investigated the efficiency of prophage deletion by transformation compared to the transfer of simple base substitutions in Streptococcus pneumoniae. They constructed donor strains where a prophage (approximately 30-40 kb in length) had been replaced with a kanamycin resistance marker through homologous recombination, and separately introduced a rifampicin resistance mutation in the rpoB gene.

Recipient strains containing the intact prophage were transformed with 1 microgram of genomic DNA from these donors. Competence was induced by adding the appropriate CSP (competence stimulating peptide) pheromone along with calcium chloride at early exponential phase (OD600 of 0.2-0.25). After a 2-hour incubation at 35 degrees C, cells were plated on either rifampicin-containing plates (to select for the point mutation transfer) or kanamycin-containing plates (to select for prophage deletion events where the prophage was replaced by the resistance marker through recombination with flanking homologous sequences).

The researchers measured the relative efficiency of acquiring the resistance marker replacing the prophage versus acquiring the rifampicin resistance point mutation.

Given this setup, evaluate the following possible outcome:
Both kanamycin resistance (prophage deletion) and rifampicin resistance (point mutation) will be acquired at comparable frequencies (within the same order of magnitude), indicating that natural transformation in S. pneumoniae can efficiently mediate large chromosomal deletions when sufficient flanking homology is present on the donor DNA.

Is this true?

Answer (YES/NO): YES